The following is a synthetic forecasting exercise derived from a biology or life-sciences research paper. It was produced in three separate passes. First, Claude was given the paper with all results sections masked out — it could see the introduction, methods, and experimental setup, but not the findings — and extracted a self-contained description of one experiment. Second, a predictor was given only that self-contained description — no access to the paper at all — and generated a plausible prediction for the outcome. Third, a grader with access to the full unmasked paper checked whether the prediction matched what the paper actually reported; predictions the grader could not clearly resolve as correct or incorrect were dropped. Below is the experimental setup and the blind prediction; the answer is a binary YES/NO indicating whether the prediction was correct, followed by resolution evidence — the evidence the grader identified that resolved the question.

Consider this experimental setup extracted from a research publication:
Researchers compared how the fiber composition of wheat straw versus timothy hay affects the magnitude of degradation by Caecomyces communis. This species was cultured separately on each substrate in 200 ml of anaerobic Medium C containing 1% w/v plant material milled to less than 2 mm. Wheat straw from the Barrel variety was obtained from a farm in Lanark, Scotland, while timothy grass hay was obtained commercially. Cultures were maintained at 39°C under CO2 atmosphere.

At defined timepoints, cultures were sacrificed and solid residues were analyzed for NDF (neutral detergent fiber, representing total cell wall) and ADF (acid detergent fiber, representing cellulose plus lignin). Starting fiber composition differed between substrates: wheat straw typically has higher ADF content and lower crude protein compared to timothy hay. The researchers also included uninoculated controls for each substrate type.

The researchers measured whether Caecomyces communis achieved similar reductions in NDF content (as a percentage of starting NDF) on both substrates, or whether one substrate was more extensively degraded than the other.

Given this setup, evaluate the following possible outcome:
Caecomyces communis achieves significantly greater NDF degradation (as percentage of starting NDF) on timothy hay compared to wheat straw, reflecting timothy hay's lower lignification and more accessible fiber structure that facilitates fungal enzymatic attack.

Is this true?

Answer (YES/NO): YES